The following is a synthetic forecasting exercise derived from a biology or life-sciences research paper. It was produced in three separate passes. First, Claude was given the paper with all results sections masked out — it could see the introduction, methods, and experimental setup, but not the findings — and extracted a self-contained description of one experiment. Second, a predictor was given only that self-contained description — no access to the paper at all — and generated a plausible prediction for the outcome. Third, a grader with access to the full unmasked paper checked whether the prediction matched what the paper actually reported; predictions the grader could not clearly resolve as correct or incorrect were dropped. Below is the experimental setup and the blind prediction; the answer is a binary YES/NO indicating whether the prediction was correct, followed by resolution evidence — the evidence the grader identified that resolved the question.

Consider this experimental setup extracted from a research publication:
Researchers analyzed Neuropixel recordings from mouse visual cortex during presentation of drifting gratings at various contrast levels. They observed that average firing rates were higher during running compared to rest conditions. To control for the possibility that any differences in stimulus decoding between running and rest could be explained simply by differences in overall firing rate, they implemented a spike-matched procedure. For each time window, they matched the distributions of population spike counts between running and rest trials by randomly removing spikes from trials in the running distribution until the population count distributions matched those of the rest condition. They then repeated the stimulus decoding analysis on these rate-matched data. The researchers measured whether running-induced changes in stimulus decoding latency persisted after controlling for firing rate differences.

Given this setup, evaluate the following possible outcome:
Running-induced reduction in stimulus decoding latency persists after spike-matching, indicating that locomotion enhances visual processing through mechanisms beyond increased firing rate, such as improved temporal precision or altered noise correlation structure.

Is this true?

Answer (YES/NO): YES